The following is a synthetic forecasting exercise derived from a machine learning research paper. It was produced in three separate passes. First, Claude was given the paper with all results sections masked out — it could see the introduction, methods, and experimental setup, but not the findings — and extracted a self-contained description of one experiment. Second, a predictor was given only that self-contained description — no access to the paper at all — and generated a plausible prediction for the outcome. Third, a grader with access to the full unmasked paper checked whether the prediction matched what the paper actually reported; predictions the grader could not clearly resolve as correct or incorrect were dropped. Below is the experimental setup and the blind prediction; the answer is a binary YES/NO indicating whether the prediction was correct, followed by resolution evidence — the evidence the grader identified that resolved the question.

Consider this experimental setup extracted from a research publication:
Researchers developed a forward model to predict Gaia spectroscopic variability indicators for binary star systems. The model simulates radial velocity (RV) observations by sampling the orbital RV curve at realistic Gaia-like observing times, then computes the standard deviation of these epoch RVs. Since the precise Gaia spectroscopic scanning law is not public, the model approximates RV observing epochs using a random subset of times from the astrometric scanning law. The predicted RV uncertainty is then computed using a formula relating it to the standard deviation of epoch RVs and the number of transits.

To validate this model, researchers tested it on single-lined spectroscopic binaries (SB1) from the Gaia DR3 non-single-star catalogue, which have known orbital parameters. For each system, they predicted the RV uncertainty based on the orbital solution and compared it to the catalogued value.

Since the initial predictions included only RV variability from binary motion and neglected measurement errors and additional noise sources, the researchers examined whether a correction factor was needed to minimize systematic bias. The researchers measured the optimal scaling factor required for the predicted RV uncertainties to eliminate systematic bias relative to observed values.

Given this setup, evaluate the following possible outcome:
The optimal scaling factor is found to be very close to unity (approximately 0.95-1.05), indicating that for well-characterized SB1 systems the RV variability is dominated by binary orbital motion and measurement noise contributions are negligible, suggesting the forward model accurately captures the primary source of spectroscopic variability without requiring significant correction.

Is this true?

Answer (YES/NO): NO